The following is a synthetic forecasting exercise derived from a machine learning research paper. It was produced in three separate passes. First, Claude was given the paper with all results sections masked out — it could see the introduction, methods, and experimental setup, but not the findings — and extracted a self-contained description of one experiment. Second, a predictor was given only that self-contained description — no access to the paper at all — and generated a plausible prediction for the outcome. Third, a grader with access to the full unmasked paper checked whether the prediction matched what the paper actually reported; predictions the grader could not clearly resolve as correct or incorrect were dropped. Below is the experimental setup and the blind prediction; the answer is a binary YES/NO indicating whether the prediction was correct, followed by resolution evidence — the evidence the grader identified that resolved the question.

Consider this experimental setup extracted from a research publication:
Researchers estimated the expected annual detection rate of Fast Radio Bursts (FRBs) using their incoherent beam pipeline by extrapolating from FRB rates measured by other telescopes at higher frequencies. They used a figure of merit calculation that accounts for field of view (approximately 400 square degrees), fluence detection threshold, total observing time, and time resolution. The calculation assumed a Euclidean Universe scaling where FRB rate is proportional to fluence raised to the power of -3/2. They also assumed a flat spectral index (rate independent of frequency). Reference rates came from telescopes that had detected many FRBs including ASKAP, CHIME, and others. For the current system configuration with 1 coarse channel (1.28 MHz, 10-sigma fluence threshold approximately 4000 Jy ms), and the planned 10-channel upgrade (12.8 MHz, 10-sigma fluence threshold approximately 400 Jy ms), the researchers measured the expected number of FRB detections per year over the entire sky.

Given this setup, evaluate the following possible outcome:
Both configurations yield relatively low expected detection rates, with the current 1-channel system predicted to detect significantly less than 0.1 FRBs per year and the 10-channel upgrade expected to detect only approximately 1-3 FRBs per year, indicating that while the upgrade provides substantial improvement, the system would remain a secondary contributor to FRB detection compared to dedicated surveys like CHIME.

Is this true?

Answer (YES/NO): NO